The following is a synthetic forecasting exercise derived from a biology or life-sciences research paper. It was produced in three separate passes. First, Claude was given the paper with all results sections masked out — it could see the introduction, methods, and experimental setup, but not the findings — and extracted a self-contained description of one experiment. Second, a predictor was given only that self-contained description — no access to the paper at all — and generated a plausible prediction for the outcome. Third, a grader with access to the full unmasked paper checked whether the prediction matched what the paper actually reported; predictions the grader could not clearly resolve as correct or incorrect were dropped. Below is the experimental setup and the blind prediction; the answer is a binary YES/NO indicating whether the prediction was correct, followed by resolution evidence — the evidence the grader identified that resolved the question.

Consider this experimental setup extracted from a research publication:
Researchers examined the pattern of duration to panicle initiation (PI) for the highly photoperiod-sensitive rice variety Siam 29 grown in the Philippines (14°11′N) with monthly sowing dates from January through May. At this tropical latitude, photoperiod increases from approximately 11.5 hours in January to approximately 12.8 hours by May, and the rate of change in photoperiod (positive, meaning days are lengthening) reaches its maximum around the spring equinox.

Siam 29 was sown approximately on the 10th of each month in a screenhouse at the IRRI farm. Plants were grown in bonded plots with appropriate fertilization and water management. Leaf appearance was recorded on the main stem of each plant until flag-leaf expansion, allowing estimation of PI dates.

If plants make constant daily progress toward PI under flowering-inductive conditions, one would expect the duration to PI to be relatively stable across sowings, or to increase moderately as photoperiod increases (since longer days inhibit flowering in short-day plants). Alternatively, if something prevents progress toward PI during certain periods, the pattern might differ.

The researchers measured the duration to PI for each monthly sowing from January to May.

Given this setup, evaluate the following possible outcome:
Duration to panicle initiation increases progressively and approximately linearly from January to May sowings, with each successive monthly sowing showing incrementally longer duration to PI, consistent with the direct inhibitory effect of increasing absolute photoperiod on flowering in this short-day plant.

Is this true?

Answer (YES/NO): NO